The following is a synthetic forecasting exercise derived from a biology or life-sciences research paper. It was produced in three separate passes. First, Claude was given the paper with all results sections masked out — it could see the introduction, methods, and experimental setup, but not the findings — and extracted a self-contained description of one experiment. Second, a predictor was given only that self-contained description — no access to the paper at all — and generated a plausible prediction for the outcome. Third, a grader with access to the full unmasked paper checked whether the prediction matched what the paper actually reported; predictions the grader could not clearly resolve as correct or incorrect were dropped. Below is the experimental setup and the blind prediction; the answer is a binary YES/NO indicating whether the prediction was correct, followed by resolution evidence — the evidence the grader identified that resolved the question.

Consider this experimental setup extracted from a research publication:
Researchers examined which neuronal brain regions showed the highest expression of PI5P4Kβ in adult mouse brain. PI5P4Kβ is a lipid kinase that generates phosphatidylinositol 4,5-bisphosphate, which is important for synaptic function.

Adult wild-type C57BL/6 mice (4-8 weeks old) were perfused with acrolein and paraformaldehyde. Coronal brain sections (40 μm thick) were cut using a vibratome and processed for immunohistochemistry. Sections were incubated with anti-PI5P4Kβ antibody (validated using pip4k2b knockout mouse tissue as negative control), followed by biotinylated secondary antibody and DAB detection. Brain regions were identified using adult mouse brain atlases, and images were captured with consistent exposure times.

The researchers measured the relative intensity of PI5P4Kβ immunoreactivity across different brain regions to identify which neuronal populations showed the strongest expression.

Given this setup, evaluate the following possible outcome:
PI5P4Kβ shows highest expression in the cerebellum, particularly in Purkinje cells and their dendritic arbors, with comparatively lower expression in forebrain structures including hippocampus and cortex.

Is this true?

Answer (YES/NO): NO